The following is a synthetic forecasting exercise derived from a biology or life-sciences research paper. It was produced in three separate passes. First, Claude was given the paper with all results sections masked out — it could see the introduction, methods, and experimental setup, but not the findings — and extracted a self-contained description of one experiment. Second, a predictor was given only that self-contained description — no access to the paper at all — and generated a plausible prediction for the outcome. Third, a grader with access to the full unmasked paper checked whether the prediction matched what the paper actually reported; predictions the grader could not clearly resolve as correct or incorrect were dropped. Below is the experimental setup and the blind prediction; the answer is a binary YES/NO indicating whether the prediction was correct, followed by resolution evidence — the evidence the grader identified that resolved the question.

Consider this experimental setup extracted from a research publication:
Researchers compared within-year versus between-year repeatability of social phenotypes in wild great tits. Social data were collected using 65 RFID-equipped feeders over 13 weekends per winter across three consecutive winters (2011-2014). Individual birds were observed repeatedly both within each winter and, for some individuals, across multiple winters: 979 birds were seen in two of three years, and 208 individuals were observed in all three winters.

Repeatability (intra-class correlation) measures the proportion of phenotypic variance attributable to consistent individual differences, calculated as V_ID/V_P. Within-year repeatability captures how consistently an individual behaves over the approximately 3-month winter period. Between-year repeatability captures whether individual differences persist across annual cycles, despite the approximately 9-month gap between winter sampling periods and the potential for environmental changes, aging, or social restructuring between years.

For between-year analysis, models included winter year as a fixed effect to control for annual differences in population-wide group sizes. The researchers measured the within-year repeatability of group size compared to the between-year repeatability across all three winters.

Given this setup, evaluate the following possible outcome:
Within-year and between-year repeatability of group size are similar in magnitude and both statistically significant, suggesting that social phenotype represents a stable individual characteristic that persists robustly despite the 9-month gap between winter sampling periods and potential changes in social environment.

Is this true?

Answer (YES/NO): YES